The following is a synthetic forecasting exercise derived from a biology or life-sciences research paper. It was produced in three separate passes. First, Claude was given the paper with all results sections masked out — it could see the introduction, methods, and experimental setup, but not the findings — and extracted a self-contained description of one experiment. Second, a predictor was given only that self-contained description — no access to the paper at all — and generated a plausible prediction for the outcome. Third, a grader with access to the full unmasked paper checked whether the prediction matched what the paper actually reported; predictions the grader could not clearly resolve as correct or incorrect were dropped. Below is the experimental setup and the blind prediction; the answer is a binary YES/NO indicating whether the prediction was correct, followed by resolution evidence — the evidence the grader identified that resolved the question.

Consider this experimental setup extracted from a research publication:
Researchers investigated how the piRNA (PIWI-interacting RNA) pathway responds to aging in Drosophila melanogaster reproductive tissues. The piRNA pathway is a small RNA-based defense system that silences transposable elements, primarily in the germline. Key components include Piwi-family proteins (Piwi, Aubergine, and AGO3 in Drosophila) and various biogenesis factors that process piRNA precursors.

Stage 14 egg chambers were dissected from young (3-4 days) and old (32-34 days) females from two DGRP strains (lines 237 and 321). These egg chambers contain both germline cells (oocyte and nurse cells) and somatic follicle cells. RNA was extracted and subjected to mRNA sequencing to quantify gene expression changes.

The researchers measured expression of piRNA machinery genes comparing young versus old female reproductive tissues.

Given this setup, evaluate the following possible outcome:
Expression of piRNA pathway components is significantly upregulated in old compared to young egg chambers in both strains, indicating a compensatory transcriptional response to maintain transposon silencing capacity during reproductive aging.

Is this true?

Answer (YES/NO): YES